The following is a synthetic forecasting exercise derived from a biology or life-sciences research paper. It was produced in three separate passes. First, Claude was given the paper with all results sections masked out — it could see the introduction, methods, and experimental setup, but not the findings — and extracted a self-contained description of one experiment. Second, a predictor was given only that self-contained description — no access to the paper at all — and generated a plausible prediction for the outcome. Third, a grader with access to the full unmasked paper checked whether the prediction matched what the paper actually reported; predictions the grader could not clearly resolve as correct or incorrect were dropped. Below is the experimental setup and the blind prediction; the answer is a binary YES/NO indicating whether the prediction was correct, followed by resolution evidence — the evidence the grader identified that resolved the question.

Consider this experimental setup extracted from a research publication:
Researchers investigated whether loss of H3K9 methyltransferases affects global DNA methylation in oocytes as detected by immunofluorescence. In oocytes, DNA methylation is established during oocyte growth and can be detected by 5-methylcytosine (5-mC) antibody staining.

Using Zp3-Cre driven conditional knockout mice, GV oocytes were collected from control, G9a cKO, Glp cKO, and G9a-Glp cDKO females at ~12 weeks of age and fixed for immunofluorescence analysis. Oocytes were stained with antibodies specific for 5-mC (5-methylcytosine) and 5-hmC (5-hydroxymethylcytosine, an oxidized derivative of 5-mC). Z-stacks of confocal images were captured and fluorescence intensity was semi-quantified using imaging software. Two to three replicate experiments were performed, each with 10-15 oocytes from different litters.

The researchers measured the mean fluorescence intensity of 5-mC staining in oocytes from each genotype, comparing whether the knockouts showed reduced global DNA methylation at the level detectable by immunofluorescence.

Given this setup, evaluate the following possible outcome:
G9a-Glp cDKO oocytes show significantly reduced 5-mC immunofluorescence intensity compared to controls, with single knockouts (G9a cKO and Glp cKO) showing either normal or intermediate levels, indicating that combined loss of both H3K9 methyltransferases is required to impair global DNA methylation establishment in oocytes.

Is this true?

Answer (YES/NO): NO